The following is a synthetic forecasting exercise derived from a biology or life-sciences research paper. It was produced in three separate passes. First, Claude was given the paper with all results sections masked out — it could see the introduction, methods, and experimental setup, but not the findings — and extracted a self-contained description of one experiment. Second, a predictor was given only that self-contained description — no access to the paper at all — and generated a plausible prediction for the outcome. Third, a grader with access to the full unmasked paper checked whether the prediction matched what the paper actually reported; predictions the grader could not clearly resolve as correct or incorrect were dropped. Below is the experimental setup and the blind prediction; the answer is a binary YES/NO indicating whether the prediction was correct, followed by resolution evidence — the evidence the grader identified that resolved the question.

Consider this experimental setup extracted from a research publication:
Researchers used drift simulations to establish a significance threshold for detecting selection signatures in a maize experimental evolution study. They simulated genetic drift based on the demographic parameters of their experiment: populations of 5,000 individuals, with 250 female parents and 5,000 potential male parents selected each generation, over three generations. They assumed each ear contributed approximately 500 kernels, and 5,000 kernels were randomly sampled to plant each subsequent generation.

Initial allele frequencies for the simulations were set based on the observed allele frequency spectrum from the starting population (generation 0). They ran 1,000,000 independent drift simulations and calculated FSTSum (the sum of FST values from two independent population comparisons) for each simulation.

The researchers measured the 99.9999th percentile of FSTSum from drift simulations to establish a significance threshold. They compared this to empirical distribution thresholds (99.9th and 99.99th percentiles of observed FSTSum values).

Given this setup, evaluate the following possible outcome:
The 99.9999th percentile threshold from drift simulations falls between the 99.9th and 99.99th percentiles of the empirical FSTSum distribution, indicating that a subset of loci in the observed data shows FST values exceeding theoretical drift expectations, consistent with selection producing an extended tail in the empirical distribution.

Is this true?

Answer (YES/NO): NO